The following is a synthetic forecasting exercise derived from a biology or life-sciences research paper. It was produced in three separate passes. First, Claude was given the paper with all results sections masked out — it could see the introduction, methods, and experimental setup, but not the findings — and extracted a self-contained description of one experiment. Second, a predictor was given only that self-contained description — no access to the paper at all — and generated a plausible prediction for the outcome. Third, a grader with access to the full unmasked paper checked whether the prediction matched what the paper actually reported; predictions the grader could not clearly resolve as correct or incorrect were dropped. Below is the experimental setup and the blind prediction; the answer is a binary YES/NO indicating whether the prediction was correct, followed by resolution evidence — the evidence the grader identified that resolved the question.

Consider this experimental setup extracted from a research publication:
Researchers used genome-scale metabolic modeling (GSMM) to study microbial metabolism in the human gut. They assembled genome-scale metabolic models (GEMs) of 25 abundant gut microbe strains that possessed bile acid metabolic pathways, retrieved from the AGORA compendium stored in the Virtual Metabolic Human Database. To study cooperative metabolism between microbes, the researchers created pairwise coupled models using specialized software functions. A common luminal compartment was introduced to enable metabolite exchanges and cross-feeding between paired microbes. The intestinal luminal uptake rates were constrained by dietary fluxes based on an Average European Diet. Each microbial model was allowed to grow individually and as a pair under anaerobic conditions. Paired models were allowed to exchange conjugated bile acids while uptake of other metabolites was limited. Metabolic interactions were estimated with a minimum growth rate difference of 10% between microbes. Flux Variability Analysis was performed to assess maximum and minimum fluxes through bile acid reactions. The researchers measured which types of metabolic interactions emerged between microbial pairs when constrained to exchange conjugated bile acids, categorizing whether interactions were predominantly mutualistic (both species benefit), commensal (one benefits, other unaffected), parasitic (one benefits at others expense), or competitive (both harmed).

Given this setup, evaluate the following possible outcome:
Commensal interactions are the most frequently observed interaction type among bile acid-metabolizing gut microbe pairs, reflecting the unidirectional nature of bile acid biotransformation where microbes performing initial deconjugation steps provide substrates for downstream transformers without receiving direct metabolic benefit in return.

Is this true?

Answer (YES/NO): NO